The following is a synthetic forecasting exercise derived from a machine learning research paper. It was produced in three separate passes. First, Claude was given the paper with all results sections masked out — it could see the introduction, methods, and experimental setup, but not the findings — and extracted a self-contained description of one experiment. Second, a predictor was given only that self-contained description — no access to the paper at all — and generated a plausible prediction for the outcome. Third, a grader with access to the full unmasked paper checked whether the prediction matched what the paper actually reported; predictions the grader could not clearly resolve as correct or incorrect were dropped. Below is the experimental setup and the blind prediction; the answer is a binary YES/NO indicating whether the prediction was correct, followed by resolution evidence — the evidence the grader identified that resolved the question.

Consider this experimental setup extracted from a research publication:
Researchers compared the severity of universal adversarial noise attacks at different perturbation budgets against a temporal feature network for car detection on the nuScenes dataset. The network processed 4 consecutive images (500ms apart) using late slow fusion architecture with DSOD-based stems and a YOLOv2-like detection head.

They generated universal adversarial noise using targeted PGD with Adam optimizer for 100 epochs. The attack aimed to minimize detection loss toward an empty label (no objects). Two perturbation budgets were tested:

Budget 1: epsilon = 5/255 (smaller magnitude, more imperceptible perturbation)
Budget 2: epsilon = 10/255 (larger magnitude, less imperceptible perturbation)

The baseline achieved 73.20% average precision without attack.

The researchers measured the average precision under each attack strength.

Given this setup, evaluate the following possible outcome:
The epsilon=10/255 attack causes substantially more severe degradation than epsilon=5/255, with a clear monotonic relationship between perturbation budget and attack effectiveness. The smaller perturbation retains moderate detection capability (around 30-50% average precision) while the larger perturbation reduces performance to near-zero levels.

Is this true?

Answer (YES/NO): NO